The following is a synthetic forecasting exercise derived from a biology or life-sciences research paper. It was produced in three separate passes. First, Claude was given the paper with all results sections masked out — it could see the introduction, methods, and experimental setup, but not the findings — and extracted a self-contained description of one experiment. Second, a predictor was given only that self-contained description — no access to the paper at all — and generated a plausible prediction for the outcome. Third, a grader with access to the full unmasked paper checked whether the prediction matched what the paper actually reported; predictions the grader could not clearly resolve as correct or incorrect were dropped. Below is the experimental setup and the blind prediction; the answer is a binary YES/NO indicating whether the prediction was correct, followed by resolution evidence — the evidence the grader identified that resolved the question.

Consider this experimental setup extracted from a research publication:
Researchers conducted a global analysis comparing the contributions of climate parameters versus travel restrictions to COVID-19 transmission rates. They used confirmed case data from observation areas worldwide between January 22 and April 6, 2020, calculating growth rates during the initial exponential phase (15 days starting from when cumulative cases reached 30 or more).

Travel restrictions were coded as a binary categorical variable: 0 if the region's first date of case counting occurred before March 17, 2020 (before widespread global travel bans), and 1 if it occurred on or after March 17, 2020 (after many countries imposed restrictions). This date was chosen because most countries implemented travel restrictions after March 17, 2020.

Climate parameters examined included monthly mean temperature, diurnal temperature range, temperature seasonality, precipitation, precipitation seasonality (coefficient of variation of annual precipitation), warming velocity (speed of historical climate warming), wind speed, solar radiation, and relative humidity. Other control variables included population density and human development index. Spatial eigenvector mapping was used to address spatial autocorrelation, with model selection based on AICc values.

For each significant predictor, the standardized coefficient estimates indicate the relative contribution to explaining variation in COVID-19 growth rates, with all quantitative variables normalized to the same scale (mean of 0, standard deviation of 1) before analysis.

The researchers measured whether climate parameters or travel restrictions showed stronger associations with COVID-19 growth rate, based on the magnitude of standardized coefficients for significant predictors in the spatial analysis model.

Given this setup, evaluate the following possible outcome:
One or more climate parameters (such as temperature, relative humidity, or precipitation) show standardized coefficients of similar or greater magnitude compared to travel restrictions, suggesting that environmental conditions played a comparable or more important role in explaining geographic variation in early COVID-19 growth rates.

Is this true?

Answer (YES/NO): NO